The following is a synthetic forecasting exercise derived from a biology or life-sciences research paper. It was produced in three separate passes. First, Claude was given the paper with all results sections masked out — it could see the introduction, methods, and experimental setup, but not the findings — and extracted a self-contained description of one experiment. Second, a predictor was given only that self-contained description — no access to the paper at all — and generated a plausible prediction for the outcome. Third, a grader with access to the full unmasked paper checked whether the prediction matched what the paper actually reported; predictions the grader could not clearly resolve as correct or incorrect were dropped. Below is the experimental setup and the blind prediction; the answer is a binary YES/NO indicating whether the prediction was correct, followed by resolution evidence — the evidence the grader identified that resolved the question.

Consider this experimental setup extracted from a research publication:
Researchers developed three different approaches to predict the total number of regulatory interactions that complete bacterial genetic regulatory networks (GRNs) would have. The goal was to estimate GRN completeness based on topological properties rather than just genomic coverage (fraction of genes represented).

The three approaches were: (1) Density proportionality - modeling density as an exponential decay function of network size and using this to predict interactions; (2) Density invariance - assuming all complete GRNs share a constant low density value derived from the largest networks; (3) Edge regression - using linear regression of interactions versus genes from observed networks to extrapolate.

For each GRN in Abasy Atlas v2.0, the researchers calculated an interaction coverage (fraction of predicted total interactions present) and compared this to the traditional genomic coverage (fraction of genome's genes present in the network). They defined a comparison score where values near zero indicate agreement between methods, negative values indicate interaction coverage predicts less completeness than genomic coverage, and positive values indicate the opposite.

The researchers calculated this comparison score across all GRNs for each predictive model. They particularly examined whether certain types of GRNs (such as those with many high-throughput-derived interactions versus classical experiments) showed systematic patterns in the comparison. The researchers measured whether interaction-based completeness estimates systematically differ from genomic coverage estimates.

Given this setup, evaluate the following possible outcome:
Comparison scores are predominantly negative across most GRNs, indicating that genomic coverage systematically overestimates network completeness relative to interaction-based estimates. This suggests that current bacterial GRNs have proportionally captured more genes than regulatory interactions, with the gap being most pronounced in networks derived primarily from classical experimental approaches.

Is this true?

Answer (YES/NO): NO